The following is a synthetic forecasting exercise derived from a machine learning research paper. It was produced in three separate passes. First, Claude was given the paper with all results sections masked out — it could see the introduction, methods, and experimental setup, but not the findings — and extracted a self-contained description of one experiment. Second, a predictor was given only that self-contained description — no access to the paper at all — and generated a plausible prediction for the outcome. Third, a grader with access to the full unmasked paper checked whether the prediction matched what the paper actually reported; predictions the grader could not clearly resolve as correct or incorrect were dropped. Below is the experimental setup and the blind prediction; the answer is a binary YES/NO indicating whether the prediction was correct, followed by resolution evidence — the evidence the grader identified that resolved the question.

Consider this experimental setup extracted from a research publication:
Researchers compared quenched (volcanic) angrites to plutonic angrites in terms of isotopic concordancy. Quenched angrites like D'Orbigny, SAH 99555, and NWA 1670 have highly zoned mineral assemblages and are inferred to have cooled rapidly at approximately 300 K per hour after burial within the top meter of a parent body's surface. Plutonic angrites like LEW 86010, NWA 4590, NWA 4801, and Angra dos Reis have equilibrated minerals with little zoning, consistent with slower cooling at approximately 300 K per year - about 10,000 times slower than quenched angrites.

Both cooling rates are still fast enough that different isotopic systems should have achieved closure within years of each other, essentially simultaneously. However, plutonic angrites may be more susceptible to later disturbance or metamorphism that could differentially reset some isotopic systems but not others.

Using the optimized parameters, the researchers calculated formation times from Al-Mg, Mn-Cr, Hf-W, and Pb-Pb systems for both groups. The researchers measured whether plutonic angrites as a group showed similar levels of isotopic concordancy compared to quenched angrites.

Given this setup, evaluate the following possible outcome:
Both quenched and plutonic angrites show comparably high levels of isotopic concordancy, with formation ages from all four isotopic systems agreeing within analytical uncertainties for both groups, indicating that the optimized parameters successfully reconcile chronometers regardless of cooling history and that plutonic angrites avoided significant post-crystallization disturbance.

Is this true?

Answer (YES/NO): NO